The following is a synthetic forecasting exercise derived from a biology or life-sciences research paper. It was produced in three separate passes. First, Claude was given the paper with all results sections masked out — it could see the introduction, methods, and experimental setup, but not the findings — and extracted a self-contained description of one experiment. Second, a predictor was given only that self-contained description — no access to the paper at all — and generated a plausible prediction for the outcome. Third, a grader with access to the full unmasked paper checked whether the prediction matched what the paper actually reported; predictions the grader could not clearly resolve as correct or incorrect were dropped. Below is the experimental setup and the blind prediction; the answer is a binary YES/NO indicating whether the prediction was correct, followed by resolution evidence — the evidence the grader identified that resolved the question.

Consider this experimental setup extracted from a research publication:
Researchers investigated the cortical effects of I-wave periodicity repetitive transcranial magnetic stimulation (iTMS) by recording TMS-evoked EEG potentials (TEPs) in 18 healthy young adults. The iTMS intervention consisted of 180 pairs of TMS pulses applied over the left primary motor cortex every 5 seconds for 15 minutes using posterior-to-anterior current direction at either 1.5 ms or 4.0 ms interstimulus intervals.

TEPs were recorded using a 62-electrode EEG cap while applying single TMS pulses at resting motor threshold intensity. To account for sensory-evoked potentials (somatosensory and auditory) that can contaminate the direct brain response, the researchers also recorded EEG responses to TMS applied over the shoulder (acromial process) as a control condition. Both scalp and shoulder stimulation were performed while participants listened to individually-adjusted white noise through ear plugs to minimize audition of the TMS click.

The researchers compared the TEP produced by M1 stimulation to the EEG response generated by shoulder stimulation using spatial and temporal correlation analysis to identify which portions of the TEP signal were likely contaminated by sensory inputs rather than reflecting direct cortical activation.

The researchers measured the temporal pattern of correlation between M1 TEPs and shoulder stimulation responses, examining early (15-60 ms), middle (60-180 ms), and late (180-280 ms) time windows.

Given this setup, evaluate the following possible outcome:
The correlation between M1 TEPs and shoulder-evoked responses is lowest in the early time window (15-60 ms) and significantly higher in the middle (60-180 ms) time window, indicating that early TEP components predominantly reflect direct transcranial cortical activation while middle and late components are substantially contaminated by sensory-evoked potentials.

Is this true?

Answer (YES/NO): YES